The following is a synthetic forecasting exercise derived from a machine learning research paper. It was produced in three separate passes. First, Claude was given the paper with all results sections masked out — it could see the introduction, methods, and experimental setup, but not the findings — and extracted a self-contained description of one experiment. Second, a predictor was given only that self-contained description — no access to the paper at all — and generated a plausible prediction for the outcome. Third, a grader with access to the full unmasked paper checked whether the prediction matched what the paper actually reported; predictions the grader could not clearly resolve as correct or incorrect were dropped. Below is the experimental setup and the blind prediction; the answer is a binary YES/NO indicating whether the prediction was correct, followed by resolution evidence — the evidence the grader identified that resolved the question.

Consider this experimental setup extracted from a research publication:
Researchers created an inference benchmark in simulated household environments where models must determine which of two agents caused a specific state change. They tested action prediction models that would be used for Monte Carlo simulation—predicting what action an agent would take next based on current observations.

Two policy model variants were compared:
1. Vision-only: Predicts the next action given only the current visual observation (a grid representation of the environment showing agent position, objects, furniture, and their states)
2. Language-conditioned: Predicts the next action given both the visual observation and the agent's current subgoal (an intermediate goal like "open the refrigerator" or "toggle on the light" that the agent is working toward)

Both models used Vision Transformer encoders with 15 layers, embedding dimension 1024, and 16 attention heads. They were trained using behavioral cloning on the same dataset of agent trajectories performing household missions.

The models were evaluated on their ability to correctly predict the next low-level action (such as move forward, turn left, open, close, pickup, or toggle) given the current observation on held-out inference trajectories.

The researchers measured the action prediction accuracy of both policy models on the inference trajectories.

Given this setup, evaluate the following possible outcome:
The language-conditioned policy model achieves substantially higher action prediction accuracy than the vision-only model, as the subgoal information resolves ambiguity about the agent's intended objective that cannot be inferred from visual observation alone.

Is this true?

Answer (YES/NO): NO